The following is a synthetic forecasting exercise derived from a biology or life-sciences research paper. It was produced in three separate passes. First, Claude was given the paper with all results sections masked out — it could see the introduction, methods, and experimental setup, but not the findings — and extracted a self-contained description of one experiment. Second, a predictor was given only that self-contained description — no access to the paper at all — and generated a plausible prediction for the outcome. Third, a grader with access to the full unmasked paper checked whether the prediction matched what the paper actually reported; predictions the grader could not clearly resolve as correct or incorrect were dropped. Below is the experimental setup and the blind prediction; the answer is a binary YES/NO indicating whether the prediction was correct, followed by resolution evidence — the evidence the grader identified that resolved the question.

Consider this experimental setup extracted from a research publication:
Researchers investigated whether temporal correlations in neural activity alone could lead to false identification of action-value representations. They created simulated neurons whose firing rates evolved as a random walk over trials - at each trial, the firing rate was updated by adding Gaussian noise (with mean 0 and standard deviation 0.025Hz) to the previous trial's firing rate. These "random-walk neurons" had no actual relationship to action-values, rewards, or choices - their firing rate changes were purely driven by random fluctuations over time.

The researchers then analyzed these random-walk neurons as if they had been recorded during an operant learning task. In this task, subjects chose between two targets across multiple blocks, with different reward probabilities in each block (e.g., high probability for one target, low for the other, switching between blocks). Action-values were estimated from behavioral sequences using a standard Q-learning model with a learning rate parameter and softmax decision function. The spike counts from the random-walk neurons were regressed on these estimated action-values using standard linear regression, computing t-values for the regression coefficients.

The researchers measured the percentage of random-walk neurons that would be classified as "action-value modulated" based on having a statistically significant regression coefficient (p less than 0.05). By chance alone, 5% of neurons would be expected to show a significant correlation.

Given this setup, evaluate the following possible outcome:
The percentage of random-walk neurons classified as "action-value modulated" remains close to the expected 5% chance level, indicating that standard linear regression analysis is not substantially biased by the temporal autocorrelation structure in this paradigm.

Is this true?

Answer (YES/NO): NO